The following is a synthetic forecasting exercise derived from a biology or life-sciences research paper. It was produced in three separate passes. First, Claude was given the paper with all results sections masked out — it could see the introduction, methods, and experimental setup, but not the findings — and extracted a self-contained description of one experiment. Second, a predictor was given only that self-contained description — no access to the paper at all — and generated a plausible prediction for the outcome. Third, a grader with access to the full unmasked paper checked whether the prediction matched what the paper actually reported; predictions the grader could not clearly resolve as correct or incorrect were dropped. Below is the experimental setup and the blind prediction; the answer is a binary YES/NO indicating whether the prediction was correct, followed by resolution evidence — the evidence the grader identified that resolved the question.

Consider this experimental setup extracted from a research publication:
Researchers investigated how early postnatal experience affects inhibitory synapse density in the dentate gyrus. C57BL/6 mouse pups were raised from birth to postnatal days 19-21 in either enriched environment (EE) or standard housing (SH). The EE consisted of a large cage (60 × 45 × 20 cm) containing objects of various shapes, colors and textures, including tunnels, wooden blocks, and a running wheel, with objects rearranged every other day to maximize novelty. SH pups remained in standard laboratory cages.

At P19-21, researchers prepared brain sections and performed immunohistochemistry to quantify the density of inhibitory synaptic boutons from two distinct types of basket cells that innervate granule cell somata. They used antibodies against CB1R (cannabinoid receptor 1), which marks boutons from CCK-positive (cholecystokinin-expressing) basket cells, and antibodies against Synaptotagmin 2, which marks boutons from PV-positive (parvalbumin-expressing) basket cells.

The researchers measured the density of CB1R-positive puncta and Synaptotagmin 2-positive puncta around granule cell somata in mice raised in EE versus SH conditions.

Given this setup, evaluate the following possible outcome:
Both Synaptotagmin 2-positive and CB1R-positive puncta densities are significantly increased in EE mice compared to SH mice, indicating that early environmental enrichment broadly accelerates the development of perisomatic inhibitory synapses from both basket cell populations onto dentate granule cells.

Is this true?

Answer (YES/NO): NO